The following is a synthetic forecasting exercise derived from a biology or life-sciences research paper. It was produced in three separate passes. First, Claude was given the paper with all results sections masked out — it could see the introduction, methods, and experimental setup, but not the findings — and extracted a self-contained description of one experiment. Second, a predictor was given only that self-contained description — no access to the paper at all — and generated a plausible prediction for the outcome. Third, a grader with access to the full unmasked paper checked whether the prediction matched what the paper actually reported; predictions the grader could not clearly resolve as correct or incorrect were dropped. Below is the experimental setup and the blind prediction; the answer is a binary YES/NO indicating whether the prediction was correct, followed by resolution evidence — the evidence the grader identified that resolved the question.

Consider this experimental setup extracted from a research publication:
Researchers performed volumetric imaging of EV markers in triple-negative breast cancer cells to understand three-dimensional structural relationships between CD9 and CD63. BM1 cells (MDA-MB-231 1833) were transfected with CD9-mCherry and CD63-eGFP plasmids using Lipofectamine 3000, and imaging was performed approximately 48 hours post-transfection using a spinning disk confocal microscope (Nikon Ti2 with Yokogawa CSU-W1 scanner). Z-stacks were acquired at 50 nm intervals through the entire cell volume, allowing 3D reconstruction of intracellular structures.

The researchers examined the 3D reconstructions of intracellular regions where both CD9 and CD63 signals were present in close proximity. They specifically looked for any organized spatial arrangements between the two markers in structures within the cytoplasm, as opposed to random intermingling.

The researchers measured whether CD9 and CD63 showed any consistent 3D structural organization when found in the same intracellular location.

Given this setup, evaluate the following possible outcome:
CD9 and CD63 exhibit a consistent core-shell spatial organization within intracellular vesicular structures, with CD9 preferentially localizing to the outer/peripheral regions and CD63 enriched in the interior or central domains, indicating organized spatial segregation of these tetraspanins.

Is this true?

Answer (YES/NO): NO